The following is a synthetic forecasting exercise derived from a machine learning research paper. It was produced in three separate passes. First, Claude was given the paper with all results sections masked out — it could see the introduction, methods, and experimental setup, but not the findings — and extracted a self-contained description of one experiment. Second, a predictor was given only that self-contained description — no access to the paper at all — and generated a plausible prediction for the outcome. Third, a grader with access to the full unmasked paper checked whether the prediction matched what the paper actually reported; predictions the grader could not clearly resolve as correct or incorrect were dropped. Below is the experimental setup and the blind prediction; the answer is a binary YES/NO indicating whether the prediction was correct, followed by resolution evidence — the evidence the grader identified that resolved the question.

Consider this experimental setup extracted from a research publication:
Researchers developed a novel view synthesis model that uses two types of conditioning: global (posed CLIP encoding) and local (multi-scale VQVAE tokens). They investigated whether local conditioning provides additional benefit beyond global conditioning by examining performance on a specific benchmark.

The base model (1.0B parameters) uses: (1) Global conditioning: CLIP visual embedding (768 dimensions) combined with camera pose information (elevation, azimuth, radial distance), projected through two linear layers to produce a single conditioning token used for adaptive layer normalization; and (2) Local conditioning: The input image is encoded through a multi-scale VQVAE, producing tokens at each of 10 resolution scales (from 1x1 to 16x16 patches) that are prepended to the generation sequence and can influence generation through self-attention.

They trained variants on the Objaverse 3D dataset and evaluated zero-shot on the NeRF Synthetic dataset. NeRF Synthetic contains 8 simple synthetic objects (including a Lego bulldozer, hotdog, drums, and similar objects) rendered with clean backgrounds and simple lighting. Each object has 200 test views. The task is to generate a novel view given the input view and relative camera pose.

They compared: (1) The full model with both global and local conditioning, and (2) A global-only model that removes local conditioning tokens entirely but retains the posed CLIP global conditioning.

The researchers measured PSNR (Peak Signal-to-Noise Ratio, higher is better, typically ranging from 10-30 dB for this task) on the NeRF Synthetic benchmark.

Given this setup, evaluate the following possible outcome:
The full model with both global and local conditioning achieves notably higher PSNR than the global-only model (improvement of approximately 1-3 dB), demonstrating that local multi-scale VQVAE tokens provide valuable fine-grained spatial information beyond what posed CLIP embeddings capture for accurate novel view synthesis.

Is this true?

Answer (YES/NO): YES